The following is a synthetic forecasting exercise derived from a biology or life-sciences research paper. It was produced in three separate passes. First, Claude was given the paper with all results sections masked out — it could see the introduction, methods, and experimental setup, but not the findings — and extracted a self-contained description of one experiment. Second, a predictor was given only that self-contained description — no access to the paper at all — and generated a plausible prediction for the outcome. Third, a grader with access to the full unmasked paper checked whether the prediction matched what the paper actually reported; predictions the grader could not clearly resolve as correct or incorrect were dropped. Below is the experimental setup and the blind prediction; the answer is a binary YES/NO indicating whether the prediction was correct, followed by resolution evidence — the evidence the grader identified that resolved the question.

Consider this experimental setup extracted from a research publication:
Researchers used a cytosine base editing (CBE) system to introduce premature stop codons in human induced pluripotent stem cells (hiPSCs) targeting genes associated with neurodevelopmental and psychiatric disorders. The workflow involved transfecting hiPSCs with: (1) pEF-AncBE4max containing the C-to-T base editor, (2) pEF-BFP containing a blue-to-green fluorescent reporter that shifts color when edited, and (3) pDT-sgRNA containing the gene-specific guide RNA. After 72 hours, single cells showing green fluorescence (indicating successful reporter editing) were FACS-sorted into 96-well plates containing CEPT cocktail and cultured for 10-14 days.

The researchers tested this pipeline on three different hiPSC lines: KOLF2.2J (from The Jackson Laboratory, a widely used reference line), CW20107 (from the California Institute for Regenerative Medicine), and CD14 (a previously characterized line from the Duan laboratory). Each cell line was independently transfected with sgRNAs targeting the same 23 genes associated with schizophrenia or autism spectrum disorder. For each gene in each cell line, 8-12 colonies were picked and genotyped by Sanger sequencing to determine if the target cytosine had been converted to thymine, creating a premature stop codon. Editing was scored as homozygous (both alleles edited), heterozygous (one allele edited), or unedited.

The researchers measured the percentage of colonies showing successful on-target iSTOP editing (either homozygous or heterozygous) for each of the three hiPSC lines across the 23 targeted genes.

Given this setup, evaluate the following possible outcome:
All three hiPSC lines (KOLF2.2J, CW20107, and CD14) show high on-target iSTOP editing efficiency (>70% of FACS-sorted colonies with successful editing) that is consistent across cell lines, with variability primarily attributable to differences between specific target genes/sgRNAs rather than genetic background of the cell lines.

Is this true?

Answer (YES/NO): NO